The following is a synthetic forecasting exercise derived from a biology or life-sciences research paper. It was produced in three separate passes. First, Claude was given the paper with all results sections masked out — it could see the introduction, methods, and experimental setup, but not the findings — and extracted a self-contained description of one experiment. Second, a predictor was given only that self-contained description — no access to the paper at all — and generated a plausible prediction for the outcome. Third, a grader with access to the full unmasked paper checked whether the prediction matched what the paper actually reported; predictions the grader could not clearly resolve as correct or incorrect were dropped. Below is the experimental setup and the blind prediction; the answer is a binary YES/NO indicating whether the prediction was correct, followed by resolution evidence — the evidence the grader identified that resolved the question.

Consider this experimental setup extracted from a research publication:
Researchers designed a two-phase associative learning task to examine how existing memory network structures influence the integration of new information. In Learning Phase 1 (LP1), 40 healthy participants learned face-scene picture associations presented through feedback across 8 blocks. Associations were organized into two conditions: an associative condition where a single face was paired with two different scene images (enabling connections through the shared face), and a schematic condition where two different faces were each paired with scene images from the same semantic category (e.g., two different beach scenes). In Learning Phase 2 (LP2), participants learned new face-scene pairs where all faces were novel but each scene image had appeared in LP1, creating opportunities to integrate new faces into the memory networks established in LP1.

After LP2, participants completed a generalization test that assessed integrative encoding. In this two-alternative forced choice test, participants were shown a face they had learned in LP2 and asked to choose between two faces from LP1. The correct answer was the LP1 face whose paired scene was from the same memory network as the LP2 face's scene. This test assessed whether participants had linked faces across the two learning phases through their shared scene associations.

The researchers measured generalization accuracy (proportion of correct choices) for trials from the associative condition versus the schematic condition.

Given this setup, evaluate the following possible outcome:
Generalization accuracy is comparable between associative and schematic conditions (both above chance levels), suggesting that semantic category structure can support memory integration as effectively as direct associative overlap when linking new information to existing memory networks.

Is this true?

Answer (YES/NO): NO